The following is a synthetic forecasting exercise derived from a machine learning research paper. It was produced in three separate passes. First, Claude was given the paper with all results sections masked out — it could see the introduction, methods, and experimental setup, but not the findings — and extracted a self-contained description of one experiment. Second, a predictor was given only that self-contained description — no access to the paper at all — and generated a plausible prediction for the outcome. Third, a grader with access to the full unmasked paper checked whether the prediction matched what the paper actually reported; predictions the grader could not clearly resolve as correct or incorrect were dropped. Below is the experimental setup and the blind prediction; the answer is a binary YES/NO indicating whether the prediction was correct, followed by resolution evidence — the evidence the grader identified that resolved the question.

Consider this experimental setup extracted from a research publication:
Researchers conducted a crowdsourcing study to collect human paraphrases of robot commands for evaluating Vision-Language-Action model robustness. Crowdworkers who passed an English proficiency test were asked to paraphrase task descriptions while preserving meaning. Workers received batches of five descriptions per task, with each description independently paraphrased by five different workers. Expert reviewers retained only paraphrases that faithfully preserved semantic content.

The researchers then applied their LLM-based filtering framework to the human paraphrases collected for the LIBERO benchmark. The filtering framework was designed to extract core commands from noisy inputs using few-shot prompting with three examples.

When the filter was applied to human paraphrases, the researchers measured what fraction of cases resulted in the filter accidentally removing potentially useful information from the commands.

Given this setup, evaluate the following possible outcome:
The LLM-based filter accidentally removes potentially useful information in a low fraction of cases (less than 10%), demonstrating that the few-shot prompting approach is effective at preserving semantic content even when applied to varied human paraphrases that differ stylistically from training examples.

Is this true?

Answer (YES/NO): YES